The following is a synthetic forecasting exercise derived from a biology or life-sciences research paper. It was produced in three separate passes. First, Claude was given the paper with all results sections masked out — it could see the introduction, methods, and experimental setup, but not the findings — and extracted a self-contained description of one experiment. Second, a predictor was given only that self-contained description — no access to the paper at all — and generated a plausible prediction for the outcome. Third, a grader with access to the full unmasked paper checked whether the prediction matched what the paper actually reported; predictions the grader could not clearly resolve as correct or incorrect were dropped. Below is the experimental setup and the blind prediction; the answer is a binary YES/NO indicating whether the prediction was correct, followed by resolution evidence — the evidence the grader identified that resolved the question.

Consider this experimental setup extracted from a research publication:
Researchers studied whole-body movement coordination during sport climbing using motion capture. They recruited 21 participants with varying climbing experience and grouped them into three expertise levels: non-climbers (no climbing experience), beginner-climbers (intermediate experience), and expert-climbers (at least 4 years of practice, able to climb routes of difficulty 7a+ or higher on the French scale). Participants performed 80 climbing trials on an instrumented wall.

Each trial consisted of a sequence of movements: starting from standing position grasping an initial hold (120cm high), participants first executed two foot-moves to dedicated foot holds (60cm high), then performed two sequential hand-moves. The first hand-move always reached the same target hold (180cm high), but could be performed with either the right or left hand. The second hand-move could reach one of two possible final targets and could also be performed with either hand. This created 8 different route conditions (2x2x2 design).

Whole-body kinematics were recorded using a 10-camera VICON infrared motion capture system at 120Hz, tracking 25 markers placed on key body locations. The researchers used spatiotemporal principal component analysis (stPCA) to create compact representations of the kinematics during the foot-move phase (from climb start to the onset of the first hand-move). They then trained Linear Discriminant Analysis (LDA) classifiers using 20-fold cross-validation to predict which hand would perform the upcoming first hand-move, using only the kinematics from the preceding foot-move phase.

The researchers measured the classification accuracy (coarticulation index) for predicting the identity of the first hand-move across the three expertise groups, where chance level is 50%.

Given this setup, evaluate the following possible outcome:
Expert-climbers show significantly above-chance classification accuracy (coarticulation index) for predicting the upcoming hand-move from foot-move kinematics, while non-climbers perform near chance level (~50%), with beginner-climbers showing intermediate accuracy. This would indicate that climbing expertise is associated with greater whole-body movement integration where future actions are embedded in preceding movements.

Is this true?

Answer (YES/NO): NO